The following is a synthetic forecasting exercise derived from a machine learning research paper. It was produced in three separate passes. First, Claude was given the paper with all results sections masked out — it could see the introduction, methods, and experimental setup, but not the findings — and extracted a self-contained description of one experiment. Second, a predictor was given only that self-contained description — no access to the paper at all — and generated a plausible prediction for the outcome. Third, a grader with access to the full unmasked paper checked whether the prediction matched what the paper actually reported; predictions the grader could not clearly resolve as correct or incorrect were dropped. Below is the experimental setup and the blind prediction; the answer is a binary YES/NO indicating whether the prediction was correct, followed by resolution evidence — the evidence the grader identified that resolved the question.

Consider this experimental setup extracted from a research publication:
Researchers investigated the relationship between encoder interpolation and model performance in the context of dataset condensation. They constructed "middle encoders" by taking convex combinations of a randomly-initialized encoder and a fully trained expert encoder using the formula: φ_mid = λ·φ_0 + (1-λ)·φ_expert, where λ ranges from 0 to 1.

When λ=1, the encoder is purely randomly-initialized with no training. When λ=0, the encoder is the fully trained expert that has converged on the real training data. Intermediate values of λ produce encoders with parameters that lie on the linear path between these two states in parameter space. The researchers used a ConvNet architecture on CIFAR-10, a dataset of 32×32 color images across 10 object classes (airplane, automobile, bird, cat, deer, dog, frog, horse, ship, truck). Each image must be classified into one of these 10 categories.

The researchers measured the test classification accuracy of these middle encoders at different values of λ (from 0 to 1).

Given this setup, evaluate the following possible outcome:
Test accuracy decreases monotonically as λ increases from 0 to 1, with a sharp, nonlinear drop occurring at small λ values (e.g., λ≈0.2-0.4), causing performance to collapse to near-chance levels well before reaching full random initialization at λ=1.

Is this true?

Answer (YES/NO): NO